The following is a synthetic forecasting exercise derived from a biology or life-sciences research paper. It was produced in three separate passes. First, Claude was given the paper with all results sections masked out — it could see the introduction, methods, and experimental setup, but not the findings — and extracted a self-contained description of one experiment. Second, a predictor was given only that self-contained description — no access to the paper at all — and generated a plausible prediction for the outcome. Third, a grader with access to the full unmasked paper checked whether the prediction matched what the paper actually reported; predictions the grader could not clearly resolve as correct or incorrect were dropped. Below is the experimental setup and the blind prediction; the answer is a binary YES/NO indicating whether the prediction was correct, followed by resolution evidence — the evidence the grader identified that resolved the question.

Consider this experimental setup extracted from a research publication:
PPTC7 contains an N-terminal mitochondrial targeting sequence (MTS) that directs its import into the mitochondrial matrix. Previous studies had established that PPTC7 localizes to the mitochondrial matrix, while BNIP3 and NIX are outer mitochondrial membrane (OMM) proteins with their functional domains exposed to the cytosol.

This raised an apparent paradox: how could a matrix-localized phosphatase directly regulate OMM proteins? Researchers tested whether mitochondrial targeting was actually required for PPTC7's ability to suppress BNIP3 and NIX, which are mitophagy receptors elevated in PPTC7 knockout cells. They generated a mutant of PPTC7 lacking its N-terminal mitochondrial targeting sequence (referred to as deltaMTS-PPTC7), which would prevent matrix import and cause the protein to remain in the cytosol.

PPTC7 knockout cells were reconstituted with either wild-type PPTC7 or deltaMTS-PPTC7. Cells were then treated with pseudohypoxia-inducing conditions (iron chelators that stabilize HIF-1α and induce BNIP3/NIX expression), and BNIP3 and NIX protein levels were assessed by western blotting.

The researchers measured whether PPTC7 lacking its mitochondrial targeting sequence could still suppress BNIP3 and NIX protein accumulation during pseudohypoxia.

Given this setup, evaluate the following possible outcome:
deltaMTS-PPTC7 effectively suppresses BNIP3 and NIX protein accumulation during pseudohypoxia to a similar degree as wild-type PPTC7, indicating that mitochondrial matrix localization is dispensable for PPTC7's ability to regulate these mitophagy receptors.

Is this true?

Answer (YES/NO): NO